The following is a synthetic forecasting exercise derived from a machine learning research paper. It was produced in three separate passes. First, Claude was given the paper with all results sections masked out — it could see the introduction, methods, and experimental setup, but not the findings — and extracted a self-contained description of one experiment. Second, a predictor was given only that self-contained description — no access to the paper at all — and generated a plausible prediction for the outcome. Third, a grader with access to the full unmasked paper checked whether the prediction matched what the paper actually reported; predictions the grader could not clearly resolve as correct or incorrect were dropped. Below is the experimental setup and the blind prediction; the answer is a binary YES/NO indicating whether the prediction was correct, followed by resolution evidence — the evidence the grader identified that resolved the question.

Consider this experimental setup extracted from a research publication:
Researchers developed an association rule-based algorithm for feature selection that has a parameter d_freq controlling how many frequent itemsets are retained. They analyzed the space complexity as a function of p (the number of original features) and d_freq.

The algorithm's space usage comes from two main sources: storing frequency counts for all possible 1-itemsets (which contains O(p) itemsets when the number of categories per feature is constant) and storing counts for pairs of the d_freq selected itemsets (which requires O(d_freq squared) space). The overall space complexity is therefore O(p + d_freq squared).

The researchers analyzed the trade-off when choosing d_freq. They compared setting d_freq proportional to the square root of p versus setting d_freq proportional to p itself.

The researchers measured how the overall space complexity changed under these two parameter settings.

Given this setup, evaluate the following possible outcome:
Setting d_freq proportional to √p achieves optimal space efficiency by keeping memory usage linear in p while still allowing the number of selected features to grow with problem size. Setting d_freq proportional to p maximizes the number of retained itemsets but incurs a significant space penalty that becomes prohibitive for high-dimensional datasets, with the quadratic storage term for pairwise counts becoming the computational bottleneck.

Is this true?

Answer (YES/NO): YES